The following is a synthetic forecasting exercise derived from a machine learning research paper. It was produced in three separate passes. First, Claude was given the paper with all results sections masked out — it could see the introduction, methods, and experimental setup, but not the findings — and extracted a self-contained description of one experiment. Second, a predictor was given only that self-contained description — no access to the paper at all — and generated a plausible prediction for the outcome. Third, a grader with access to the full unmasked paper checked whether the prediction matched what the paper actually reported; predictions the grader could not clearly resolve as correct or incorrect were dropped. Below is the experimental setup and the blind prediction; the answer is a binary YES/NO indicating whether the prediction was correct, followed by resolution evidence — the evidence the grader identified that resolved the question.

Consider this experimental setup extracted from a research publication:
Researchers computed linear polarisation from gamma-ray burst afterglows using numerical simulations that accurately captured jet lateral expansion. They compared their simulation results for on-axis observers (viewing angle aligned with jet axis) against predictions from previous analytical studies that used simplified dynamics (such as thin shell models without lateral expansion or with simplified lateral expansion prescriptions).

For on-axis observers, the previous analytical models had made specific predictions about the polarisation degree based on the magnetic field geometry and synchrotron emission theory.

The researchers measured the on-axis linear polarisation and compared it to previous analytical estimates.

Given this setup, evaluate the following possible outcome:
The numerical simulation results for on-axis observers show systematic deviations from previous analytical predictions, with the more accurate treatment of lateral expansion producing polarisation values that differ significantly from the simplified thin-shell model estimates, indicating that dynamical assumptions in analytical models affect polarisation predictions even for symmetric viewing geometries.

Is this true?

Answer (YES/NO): NO